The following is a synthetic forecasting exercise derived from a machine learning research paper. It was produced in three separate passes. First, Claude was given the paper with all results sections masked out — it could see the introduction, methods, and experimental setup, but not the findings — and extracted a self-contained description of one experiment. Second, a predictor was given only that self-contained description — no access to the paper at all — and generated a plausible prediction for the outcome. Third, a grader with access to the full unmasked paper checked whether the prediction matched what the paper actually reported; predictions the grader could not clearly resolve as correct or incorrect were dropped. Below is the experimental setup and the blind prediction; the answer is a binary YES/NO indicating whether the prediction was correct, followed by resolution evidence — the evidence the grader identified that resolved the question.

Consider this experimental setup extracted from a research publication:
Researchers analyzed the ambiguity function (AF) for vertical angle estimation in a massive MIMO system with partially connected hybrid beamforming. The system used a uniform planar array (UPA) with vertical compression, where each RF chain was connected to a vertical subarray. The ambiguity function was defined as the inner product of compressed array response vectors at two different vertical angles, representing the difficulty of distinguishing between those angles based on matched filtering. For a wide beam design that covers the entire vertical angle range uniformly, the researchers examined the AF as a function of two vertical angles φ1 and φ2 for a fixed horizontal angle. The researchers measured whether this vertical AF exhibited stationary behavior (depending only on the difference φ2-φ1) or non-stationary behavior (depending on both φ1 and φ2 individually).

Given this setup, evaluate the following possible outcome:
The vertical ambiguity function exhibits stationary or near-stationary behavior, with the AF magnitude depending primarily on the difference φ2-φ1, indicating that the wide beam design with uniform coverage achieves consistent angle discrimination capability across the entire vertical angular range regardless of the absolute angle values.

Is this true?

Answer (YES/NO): NO